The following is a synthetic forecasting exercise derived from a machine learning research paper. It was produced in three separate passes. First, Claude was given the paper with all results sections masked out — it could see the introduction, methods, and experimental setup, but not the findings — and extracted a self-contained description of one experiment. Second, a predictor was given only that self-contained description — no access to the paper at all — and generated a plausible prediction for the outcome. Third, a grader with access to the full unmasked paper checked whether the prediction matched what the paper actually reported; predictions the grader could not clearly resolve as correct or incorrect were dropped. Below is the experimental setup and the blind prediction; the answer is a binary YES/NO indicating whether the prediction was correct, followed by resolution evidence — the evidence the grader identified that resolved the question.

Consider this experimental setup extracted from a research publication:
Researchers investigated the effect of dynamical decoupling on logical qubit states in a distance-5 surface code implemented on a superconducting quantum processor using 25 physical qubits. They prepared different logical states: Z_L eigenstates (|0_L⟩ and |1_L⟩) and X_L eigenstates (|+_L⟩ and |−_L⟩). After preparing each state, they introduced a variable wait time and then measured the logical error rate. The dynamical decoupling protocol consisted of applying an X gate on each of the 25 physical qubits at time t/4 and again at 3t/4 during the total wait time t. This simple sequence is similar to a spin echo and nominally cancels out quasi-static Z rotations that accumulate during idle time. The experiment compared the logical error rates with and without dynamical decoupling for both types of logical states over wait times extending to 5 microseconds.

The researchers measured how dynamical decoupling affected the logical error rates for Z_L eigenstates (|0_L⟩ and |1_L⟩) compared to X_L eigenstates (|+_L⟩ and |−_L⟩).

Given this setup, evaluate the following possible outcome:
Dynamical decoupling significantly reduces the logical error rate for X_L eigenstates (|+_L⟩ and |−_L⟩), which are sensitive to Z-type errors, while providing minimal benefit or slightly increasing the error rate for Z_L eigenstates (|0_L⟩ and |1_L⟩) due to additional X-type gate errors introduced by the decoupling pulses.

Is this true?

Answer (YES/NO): YES